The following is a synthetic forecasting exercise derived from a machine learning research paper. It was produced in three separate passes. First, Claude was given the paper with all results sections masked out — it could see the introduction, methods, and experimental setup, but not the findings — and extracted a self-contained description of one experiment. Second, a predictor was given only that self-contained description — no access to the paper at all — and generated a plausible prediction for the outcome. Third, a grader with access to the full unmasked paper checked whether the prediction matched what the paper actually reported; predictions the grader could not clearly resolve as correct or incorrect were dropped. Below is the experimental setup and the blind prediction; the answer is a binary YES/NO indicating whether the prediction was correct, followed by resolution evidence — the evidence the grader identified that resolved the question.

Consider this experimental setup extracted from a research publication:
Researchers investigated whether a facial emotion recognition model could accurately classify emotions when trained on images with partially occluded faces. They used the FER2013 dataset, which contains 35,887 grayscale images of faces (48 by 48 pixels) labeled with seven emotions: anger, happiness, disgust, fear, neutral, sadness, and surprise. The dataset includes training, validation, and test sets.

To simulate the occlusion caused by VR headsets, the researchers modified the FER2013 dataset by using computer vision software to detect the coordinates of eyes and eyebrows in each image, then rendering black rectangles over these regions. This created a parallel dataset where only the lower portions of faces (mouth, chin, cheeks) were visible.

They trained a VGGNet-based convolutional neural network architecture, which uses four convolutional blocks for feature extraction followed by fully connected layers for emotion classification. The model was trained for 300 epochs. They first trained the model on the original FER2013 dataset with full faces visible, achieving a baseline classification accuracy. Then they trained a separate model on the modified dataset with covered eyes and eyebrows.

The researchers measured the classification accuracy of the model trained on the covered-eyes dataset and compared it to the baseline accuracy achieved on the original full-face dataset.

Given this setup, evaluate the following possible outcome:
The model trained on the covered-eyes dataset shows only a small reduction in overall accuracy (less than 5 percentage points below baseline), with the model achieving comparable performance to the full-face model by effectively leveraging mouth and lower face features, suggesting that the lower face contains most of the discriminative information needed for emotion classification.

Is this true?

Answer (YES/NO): YES